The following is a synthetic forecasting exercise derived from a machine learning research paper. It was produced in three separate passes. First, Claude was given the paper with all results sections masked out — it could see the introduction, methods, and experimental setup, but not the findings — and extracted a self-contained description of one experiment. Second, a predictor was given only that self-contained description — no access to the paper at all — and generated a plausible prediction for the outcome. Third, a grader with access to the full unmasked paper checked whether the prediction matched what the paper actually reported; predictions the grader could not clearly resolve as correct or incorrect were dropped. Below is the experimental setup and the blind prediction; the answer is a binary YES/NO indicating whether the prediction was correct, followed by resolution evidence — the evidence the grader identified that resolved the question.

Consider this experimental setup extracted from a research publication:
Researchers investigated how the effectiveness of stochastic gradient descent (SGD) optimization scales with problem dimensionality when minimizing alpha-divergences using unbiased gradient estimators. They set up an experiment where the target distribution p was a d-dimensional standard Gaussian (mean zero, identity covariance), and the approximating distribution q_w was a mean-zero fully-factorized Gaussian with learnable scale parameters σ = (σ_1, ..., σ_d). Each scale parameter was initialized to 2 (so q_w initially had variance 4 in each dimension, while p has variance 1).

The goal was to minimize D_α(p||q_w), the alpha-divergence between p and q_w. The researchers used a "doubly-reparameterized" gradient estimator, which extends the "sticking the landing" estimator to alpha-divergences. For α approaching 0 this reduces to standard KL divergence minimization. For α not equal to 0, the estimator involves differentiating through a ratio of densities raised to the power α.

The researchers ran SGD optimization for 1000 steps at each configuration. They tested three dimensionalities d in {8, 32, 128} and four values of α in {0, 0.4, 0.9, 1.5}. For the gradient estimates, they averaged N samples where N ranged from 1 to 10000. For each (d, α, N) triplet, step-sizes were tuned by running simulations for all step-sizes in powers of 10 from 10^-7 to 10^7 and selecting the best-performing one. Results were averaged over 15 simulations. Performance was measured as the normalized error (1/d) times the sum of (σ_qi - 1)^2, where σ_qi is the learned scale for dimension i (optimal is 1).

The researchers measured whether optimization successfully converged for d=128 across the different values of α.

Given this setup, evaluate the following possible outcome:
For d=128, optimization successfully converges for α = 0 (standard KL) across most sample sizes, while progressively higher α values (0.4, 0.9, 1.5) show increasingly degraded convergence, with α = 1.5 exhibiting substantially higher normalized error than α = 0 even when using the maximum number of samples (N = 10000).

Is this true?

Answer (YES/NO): YES